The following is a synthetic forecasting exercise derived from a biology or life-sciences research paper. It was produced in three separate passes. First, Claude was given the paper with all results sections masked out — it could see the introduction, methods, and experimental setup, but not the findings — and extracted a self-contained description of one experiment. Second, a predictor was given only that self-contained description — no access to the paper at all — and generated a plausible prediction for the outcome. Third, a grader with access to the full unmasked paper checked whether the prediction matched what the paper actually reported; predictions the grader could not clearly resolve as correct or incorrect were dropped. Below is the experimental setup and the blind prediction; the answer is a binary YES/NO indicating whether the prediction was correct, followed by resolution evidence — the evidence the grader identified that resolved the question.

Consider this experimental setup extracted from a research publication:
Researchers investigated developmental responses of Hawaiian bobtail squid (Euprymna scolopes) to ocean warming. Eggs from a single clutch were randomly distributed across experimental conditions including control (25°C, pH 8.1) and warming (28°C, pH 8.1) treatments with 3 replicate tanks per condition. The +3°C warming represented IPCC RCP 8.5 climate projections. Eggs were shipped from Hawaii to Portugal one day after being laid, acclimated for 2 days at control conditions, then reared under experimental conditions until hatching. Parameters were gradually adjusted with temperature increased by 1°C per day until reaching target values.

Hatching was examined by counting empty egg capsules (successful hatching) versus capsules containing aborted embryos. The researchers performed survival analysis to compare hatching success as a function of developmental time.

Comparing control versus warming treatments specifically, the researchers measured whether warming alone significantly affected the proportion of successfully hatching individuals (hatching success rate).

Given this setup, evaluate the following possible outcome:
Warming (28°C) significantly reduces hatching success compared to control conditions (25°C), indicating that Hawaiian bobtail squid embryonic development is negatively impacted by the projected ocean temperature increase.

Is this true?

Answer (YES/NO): YES